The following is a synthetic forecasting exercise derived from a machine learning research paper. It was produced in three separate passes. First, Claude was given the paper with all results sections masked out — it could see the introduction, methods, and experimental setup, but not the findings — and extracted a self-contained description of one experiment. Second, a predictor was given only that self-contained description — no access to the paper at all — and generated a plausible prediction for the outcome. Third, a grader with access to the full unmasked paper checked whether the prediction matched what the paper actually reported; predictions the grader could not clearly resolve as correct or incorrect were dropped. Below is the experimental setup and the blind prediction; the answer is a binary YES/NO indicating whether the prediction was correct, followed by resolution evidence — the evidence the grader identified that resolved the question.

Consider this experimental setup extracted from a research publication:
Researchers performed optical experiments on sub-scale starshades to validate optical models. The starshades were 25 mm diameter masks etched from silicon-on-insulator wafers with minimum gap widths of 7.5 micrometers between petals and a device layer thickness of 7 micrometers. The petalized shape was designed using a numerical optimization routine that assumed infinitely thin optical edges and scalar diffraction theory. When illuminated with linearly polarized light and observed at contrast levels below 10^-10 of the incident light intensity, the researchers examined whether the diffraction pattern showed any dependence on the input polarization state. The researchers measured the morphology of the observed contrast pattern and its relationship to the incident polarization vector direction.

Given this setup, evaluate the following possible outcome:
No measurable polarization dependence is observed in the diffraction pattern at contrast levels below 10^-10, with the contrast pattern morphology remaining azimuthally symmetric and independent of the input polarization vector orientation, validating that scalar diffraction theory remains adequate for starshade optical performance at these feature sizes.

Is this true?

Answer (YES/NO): NO